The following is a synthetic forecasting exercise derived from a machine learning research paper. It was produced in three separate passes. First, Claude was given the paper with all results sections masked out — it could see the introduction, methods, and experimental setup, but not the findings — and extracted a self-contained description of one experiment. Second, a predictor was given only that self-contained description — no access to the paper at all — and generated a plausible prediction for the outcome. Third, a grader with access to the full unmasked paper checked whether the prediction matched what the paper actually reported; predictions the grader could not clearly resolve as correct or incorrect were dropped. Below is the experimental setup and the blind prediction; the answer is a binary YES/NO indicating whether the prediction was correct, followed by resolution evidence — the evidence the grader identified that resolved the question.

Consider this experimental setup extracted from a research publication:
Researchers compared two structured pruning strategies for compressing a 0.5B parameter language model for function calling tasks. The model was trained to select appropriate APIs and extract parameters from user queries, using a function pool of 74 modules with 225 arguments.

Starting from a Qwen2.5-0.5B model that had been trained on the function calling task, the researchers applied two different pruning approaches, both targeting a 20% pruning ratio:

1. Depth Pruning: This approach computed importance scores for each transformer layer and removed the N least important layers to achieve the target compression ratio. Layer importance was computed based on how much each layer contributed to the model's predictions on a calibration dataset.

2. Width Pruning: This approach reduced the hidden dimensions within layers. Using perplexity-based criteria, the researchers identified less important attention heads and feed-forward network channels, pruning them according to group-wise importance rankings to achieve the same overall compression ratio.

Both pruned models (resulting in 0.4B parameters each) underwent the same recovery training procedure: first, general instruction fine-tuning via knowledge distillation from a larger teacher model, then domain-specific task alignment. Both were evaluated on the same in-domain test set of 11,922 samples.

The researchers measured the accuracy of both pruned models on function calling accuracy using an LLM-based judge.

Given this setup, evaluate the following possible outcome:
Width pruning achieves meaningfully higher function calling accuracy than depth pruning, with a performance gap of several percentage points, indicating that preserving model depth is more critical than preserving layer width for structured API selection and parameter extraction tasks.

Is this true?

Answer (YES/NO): NO